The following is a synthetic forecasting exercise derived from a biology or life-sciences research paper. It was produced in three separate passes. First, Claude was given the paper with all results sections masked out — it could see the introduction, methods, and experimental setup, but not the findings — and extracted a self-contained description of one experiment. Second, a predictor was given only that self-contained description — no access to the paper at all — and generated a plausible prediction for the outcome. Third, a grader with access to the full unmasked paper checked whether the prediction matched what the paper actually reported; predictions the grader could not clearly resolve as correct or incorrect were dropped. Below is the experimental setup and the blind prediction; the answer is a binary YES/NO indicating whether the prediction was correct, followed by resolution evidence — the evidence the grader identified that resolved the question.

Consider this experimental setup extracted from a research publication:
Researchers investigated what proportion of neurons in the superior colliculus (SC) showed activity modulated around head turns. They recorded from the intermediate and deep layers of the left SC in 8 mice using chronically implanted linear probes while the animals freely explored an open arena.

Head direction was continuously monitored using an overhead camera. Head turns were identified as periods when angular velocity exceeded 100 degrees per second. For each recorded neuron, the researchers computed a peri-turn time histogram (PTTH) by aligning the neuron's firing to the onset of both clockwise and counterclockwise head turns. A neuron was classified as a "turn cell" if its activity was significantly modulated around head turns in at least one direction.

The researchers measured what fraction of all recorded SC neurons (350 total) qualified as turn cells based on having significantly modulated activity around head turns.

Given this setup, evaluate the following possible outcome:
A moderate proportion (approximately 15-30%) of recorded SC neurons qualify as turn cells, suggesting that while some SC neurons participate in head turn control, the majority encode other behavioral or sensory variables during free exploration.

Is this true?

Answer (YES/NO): NO